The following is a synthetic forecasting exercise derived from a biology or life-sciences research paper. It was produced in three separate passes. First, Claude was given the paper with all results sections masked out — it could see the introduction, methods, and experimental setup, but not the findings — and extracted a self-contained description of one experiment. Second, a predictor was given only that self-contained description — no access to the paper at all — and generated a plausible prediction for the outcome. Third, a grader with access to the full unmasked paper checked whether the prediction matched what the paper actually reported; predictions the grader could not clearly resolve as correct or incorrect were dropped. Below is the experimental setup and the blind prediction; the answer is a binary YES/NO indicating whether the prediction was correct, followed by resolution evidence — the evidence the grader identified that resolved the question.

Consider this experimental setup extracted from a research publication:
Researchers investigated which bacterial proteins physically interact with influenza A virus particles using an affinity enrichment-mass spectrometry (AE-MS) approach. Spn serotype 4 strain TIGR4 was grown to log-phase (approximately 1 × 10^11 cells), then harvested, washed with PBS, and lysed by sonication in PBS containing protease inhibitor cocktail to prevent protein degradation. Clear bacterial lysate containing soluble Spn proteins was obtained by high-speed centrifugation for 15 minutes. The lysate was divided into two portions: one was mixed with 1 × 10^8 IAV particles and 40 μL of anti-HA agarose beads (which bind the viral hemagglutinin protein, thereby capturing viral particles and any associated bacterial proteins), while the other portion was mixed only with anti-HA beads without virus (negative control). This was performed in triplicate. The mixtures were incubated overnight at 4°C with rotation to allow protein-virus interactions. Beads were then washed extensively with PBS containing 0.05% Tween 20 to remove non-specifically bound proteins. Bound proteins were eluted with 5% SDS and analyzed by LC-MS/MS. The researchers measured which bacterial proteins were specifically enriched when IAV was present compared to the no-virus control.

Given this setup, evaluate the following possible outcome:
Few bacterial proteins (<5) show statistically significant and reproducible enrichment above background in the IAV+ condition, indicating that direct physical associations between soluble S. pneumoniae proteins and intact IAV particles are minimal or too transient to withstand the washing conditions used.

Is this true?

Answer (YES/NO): NO